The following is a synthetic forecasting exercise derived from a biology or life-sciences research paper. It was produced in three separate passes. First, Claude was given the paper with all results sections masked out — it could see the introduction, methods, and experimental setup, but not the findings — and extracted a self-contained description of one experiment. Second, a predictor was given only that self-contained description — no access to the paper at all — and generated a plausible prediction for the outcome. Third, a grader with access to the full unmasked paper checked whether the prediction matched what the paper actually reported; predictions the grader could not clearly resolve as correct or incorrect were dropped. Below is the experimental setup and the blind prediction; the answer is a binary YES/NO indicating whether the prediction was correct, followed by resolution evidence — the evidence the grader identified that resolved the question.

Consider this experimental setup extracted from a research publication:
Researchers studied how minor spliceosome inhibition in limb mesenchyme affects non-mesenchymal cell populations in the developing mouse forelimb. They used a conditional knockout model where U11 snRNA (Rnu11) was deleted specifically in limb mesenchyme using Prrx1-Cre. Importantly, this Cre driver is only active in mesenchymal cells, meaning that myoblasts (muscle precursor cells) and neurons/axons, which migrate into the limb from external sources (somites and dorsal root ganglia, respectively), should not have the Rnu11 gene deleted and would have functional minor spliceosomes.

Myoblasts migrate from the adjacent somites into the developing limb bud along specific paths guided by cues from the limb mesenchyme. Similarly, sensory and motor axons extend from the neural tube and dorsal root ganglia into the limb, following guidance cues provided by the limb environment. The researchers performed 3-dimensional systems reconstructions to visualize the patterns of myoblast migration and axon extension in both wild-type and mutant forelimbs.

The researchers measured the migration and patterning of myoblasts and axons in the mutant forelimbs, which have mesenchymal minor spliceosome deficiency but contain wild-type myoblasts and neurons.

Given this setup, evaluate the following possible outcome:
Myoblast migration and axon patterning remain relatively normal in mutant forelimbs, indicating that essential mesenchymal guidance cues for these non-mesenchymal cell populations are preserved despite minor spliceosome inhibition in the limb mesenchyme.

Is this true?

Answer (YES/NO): NO